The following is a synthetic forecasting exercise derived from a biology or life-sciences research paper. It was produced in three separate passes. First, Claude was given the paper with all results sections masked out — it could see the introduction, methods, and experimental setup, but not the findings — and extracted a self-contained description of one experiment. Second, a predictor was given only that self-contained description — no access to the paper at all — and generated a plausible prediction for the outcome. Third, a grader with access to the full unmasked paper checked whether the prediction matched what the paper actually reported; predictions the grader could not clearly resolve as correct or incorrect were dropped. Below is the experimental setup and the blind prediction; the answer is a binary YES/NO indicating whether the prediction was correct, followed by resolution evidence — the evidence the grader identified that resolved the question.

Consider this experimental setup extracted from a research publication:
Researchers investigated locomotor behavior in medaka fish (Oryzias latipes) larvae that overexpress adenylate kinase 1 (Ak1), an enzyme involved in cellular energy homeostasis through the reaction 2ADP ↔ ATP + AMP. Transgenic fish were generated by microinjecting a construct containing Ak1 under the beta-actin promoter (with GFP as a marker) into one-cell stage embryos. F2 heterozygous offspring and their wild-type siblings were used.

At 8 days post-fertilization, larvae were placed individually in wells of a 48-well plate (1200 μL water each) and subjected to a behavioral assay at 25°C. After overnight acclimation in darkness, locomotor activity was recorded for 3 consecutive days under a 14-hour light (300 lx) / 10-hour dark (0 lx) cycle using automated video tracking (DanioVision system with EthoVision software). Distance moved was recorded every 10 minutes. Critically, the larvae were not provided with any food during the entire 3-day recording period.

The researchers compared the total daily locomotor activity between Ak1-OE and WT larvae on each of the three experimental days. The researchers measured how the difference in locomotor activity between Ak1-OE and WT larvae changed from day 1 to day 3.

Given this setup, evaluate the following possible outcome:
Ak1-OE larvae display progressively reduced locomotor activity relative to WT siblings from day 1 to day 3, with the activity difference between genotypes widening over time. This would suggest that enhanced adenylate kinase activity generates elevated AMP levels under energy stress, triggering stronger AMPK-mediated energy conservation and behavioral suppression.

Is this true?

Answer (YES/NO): NO